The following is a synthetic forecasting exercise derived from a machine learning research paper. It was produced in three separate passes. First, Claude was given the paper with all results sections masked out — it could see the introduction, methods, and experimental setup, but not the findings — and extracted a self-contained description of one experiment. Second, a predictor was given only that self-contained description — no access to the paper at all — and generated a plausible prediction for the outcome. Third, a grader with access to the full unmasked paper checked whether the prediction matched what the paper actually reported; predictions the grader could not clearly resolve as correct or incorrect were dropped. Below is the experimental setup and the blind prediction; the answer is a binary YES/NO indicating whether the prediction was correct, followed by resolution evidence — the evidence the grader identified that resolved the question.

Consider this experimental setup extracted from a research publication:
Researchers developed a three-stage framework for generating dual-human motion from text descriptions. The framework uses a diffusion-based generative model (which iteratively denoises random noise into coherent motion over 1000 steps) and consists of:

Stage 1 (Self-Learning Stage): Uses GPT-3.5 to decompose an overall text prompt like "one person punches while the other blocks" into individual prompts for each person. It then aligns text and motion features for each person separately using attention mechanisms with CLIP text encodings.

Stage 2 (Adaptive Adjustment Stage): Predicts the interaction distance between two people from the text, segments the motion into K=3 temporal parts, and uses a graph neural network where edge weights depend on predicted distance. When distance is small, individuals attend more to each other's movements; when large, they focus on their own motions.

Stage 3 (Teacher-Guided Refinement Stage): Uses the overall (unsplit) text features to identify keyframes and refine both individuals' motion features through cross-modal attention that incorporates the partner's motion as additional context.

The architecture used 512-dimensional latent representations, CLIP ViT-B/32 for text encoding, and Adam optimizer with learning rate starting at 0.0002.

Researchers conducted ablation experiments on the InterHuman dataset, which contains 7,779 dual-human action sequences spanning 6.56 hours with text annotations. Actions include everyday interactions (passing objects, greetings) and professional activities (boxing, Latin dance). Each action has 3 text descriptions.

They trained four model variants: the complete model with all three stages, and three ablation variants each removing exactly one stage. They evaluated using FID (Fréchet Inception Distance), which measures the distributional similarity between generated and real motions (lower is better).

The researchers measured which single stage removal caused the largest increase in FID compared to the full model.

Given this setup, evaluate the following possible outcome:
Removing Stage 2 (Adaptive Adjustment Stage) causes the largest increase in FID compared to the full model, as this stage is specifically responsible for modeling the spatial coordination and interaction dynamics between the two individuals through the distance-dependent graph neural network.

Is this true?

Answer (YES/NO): NO